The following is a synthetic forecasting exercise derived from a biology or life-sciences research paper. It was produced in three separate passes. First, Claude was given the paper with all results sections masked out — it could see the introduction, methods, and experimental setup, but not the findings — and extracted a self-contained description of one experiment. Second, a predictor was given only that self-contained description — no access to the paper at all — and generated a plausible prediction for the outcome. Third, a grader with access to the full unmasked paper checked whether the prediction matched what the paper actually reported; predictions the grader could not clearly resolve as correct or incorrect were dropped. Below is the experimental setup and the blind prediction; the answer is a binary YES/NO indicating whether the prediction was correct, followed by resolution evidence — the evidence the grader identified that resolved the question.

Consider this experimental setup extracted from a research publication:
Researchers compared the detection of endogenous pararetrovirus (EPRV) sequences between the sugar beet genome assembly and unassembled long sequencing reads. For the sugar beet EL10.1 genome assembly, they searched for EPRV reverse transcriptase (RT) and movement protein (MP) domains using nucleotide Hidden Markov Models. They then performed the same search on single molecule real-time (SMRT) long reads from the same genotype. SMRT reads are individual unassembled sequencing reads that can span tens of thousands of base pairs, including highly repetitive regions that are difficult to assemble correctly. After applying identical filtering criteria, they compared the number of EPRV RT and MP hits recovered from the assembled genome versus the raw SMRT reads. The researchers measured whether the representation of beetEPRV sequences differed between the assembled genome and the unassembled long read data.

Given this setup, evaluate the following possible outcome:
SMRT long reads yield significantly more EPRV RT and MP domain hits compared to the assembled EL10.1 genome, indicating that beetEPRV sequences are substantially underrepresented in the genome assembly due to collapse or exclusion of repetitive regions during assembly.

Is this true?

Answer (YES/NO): NO